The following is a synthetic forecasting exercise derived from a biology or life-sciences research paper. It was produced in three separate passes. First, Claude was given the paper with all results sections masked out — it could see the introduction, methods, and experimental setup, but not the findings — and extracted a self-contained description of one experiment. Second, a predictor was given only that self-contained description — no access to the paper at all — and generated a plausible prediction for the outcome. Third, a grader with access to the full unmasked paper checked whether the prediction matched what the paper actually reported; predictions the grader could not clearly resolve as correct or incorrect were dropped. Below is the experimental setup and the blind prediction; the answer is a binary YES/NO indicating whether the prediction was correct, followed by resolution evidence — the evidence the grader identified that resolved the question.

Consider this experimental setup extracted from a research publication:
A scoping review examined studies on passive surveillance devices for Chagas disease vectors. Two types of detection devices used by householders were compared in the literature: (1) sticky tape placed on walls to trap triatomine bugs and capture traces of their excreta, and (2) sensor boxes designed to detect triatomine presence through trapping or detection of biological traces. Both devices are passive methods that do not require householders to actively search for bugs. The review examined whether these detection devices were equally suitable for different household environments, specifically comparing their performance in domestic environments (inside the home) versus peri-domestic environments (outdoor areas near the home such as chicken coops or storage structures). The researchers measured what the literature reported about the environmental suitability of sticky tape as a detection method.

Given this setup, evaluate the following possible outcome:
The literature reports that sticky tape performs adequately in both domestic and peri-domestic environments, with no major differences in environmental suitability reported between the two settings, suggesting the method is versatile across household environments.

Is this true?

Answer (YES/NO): NO